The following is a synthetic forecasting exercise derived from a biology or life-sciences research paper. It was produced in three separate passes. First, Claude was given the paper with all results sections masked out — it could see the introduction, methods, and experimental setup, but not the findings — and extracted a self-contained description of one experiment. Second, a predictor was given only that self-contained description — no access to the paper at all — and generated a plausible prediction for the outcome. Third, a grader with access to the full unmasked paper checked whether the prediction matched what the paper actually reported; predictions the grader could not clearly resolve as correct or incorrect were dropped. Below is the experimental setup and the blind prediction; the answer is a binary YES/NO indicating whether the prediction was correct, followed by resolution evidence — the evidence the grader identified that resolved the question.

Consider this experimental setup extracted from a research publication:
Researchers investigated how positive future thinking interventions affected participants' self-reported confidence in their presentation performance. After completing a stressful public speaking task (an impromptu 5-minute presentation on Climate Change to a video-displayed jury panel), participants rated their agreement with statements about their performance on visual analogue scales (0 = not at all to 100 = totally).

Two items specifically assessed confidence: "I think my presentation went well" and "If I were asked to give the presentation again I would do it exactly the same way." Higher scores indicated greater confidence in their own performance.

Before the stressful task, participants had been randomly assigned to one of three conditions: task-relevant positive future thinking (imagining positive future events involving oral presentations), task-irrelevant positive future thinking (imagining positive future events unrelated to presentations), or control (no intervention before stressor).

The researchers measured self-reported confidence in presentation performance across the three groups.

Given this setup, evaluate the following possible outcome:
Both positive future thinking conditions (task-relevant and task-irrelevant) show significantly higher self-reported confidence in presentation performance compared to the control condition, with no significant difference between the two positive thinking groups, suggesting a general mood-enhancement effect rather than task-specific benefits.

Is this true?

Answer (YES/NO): NO